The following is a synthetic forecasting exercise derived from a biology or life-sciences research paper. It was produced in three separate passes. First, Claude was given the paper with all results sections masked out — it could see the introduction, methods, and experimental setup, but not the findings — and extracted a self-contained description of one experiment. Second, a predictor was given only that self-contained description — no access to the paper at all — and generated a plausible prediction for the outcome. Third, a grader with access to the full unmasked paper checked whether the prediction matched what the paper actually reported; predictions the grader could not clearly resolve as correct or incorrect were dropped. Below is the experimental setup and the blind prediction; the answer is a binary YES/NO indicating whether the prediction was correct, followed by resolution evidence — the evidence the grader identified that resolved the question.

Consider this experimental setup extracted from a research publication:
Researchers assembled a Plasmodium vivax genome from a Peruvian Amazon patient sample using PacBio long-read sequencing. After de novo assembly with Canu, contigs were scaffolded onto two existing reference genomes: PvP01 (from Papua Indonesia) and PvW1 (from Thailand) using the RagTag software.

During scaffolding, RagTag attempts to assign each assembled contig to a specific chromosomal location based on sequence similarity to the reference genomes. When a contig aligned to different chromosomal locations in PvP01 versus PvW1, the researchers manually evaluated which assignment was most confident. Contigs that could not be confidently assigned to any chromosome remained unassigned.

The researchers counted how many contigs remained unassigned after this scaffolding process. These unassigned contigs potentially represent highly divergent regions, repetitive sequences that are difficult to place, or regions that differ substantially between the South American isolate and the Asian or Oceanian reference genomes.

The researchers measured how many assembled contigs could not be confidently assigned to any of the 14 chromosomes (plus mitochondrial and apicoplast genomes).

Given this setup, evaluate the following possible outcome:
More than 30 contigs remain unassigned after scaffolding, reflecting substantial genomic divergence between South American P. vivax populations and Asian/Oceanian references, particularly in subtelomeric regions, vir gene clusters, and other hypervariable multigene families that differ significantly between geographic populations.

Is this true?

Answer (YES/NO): NO